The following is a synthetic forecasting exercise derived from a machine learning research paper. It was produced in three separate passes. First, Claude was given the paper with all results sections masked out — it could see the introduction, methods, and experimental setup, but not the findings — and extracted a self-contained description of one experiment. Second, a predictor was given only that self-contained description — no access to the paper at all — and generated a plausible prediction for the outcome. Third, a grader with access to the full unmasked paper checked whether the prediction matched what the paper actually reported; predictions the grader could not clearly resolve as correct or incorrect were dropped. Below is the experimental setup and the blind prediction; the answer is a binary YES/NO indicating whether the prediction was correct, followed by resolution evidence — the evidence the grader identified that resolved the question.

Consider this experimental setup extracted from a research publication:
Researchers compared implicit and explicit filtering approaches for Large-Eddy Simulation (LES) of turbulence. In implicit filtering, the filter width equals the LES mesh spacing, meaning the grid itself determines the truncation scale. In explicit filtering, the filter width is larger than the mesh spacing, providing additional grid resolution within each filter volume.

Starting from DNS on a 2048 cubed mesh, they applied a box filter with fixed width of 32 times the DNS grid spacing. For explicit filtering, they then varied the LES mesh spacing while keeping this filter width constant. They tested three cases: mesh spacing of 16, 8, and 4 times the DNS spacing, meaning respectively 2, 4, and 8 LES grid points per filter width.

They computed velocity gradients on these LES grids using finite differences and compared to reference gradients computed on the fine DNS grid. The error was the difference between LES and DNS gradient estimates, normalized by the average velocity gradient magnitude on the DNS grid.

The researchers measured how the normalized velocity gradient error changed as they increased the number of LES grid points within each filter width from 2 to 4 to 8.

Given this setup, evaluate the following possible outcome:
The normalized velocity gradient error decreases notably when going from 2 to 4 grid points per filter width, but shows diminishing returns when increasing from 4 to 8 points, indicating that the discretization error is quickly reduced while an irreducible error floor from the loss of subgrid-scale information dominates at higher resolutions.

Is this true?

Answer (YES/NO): NO